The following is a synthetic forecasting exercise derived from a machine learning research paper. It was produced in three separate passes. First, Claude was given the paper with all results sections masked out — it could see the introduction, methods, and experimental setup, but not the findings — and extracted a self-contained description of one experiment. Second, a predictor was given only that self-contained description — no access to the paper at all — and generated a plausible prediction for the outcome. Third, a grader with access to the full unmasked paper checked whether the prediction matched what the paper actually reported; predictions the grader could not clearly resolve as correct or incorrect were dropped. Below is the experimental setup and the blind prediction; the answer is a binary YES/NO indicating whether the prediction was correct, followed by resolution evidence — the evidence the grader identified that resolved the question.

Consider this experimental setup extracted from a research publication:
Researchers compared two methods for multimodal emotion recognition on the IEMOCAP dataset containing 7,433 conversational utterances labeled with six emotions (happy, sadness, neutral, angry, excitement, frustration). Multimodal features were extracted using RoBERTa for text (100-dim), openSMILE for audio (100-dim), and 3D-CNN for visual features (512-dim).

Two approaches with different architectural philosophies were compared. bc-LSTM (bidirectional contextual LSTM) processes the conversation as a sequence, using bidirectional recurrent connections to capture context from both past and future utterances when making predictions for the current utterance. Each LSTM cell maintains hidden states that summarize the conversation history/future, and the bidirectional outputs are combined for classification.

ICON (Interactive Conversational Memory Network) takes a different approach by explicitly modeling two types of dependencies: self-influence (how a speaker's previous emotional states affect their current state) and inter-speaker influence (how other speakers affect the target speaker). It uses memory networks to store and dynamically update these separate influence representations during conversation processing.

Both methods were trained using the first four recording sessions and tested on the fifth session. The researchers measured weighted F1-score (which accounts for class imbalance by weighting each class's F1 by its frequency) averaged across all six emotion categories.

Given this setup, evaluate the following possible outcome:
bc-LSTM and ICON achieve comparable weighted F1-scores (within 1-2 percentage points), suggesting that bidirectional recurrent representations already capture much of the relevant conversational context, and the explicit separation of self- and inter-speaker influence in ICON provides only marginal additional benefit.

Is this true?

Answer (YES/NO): NO